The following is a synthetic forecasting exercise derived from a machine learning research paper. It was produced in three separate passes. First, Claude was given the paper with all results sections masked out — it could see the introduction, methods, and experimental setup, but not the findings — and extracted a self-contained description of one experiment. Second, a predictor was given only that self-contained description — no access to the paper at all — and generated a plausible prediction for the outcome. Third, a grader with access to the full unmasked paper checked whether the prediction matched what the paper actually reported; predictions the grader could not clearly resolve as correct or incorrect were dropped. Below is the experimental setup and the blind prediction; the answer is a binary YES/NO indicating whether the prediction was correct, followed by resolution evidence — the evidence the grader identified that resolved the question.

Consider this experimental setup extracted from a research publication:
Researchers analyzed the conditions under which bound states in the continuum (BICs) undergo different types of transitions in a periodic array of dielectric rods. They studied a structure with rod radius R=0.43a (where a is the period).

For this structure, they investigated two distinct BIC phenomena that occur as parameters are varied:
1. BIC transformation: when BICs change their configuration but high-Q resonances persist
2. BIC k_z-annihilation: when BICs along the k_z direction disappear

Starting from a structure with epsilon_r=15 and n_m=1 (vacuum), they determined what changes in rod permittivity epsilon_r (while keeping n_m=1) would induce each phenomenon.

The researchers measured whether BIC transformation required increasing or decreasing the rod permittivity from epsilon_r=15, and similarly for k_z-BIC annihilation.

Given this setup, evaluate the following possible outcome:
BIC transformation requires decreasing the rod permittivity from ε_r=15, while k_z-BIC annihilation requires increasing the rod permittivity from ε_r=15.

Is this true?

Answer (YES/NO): NO